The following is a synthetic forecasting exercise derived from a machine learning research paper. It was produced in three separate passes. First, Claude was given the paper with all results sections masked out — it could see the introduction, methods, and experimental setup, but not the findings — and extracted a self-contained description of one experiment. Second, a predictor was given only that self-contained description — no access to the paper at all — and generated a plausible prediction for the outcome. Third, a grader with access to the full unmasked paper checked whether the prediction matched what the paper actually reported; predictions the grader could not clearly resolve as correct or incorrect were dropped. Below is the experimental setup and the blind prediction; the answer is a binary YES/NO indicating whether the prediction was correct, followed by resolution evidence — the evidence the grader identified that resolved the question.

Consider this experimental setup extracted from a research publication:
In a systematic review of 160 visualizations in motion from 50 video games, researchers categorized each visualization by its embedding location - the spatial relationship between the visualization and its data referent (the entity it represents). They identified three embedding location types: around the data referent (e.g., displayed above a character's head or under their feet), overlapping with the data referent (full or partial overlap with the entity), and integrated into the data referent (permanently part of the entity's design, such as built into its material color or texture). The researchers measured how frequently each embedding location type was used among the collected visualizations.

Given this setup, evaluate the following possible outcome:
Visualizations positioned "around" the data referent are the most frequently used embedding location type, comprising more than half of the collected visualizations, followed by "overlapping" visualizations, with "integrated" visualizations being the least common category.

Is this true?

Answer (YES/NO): YES